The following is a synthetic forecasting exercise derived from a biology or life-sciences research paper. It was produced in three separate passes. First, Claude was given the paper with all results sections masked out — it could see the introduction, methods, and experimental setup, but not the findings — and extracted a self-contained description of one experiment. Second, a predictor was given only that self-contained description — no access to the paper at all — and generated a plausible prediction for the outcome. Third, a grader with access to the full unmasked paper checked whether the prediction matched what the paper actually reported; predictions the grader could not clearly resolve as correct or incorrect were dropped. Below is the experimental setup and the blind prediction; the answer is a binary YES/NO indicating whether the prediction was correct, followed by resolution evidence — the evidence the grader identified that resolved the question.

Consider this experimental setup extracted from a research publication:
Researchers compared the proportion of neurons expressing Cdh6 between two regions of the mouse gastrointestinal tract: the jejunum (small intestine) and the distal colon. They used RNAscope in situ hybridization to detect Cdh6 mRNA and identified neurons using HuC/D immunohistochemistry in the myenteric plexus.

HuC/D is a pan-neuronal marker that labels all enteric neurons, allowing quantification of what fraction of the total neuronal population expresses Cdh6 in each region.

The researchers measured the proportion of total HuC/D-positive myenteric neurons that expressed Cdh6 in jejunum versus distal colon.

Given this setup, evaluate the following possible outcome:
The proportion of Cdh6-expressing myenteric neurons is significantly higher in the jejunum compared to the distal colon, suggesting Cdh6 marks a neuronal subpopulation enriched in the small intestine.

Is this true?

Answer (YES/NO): YES